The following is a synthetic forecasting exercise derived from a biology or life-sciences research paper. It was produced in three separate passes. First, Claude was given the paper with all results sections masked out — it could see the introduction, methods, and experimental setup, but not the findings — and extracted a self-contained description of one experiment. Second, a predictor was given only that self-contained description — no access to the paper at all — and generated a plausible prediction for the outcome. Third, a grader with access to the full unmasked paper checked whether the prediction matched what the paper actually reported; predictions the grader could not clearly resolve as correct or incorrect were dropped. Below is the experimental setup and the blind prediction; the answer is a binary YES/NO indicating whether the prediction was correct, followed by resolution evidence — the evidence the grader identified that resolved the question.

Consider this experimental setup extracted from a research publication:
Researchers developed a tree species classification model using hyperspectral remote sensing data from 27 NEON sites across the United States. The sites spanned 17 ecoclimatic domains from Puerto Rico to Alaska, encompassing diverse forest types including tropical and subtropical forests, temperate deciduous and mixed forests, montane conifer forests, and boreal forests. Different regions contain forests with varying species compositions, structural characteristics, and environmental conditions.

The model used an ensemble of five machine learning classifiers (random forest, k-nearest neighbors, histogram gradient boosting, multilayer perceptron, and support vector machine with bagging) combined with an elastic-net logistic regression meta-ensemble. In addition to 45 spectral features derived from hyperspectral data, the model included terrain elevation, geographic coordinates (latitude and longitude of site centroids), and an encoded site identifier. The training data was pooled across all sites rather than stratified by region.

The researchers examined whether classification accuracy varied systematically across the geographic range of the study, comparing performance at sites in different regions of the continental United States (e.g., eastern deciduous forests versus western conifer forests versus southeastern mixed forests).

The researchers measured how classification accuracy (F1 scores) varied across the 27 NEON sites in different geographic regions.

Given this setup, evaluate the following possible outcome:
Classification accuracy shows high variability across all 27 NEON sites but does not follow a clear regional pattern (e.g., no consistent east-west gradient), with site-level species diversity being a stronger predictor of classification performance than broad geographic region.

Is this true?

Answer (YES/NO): NO